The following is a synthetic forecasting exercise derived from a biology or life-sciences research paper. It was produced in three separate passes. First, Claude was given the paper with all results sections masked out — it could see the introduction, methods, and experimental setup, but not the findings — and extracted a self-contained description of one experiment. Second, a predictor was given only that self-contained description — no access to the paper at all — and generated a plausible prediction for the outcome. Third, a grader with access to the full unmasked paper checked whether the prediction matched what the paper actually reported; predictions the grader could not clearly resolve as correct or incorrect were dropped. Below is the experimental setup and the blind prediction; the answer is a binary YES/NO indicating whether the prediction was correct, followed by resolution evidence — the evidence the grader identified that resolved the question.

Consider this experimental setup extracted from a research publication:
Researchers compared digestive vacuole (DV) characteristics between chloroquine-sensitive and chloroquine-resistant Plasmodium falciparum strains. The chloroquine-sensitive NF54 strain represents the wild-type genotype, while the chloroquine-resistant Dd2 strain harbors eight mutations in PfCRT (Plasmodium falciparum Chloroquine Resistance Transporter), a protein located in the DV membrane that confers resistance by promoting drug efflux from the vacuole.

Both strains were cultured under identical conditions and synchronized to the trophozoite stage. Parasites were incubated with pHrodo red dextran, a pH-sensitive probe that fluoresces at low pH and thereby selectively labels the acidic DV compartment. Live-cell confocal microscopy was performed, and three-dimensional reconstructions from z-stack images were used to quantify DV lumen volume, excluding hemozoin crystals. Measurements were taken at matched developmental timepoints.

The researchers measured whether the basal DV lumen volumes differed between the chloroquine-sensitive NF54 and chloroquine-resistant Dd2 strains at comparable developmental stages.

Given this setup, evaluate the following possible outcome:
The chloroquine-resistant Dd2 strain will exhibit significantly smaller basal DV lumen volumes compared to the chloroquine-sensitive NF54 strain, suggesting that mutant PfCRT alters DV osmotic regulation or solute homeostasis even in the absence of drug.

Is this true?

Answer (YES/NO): NO